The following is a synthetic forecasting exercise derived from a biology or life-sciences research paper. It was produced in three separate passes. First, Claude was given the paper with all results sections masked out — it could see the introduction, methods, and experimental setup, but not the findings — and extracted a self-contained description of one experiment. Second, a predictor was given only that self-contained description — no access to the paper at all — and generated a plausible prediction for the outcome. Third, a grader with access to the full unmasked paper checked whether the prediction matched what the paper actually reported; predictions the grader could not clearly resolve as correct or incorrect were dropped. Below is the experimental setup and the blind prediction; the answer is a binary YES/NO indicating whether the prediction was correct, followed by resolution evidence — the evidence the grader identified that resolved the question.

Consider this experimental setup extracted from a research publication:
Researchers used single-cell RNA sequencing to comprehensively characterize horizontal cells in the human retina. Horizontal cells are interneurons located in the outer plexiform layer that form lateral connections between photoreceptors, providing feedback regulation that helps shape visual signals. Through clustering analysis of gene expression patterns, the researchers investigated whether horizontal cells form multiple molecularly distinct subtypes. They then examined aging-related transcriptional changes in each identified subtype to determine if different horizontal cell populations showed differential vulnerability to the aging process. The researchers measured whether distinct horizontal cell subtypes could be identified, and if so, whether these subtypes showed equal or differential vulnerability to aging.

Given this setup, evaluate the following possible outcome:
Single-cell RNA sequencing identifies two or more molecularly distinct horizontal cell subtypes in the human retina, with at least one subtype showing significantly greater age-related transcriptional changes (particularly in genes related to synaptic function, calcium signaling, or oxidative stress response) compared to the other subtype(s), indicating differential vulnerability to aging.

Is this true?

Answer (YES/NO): NO